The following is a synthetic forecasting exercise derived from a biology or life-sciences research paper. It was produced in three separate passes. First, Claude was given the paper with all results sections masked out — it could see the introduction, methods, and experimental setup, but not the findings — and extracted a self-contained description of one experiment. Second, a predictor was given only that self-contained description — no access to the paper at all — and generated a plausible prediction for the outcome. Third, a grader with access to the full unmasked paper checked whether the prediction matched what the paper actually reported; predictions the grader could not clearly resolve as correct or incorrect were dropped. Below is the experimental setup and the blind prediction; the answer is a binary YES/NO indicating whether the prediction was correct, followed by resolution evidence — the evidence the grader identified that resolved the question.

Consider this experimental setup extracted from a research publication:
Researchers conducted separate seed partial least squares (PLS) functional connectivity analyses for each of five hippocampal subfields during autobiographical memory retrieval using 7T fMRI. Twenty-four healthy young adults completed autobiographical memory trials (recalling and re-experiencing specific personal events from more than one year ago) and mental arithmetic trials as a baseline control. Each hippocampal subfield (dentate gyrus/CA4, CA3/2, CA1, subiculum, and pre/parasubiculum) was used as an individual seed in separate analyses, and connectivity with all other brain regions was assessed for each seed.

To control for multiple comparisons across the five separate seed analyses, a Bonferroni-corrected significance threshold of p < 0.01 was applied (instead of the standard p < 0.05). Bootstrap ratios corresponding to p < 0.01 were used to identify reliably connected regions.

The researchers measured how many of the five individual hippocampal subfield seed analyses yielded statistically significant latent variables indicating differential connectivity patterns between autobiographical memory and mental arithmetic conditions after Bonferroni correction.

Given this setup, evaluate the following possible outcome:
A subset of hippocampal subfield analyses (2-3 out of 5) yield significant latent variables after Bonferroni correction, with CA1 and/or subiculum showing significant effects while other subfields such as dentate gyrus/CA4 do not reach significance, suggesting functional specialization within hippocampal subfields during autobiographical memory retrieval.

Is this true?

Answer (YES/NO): NO